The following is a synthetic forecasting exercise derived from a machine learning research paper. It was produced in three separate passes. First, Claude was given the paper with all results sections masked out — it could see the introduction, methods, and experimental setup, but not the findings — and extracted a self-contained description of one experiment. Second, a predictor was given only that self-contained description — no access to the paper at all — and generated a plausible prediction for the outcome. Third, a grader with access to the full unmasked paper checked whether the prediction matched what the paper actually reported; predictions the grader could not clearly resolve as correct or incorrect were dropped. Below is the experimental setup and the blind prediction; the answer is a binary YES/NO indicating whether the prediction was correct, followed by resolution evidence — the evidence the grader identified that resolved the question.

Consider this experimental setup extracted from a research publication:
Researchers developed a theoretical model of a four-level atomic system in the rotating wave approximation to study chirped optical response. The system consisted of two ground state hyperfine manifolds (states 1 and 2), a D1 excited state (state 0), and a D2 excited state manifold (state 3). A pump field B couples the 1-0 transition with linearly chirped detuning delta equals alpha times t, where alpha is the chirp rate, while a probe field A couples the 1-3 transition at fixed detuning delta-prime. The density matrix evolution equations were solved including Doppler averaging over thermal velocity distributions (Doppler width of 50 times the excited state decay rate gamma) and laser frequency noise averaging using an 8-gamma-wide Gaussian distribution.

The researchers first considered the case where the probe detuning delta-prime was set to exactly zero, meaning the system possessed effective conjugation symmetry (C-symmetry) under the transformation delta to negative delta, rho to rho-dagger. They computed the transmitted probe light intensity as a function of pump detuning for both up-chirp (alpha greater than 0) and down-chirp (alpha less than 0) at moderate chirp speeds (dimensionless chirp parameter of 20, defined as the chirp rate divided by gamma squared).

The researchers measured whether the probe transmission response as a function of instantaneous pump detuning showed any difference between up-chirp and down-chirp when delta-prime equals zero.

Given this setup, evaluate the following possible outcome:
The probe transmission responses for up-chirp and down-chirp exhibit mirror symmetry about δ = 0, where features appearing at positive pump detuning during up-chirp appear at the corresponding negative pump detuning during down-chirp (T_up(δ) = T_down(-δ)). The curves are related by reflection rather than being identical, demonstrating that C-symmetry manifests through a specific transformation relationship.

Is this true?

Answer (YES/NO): NO